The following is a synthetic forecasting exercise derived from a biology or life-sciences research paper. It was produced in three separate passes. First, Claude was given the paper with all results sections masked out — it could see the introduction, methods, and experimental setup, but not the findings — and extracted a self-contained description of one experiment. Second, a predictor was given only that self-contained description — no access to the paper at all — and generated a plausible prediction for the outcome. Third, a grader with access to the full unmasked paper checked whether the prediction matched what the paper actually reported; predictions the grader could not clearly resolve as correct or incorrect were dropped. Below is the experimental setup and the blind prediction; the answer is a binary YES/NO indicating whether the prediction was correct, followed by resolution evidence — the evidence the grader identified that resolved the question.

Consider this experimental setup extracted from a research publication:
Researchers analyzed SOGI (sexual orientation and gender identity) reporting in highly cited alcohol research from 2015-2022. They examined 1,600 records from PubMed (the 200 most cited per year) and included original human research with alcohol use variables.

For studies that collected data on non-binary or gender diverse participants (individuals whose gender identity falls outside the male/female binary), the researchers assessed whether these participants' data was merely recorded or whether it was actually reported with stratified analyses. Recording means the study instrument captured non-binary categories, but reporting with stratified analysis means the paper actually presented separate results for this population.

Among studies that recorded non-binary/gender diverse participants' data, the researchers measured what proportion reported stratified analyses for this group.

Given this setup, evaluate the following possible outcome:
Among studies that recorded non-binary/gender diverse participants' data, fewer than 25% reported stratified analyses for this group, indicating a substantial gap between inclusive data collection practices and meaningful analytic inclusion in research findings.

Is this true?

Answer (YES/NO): NO